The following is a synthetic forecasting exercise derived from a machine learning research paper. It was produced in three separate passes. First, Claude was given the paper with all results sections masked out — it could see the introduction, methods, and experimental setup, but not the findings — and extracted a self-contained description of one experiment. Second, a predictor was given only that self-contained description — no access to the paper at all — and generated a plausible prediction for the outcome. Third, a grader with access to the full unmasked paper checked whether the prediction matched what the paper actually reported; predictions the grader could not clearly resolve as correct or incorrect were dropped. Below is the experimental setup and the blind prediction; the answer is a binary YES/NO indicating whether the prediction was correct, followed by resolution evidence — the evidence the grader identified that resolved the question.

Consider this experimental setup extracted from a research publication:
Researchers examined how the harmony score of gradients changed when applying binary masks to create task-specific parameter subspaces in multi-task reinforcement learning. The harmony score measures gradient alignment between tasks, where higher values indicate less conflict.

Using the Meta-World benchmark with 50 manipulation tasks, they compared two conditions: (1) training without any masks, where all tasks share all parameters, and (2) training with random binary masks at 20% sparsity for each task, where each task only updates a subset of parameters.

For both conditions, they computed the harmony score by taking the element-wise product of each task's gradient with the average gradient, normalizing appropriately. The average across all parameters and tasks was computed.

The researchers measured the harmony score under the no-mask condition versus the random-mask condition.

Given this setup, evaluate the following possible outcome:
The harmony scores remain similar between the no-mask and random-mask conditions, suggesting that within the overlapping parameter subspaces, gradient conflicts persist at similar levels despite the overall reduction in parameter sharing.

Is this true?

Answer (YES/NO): NO